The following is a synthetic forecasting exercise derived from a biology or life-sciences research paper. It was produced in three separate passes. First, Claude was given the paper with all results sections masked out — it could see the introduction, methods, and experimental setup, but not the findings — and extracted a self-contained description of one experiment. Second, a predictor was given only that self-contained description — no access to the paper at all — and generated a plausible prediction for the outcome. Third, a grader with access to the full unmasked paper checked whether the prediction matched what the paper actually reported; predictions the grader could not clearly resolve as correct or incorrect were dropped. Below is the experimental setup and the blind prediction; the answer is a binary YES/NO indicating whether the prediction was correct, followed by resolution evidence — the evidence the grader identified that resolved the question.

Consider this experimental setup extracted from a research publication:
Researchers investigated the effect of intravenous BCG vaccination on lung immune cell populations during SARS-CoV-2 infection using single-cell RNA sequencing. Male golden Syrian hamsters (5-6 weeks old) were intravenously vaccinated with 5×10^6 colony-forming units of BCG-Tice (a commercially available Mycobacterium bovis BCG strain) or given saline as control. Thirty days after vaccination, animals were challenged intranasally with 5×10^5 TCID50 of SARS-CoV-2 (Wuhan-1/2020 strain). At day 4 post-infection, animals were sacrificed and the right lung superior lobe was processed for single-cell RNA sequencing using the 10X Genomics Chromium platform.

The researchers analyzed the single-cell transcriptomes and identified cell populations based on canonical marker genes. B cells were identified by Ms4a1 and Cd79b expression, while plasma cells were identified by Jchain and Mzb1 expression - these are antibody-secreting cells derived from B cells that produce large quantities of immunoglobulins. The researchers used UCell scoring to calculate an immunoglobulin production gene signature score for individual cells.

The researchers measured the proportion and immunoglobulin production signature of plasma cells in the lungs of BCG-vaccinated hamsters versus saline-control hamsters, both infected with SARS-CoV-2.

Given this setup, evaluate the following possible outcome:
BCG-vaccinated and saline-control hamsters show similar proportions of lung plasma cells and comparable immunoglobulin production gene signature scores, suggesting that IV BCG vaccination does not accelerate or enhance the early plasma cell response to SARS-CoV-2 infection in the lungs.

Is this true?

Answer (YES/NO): NO